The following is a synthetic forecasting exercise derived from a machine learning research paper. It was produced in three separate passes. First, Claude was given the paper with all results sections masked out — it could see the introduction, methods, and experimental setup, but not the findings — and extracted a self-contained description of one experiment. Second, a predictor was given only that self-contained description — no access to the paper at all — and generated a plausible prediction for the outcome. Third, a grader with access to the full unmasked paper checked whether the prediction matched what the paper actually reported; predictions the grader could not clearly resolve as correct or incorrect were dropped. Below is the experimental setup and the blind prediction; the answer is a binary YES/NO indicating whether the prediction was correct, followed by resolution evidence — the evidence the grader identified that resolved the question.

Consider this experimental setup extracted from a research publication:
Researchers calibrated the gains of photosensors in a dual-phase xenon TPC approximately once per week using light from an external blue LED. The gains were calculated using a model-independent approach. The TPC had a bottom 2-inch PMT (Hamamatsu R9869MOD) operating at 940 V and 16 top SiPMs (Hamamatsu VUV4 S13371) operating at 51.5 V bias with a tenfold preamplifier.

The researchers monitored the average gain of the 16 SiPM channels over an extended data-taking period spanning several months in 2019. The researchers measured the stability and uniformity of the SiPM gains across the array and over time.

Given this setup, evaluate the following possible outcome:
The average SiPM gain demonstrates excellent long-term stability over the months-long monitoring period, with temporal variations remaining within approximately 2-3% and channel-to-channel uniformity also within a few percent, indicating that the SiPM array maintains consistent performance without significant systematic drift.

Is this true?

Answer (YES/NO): YES